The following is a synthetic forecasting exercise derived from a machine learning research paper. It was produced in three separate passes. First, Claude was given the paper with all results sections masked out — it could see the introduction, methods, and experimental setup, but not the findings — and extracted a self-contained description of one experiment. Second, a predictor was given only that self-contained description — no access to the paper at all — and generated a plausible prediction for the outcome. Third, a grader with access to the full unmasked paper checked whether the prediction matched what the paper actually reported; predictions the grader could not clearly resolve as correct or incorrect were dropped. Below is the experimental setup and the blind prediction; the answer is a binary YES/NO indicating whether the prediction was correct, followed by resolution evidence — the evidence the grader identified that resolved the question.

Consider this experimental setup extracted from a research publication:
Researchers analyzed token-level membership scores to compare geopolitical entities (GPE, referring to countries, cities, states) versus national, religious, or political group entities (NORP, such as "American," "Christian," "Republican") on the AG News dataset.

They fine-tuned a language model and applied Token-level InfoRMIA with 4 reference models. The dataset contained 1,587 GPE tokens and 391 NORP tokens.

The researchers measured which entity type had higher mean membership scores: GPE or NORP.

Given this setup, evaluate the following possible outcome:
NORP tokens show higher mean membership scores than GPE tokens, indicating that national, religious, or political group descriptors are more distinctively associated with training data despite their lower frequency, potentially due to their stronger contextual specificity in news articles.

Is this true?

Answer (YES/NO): NO